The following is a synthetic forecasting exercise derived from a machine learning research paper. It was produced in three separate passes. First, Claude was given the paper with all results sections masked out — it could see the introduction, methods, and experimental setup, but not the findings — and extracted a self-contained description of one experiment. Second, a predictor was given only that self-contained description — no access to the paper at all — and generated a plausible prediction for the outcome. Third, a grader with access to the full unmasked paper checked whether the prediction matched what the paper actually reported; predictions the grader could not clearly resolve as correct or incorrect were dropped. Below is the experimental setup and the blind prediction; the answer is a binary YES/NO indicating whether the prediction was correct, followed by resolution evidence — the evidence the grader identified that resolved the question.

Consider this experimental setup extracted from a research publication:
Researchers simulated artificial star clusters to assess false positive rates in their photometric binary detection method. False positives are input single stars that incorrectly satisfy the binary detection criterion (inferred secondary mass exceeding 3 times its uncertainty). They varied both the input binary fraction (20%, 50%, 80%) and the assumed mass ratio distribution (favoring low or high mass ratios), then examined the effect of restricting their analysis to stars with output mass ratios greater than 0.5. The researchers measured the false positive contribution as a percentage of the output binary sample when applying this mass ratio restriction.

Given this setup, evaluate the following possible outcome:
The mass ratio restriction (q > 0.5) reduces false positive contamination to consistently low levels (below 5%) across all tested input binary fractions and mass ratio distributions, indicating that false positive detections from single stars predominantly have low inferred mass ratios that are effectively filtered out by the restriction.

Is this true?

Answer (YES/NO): YES